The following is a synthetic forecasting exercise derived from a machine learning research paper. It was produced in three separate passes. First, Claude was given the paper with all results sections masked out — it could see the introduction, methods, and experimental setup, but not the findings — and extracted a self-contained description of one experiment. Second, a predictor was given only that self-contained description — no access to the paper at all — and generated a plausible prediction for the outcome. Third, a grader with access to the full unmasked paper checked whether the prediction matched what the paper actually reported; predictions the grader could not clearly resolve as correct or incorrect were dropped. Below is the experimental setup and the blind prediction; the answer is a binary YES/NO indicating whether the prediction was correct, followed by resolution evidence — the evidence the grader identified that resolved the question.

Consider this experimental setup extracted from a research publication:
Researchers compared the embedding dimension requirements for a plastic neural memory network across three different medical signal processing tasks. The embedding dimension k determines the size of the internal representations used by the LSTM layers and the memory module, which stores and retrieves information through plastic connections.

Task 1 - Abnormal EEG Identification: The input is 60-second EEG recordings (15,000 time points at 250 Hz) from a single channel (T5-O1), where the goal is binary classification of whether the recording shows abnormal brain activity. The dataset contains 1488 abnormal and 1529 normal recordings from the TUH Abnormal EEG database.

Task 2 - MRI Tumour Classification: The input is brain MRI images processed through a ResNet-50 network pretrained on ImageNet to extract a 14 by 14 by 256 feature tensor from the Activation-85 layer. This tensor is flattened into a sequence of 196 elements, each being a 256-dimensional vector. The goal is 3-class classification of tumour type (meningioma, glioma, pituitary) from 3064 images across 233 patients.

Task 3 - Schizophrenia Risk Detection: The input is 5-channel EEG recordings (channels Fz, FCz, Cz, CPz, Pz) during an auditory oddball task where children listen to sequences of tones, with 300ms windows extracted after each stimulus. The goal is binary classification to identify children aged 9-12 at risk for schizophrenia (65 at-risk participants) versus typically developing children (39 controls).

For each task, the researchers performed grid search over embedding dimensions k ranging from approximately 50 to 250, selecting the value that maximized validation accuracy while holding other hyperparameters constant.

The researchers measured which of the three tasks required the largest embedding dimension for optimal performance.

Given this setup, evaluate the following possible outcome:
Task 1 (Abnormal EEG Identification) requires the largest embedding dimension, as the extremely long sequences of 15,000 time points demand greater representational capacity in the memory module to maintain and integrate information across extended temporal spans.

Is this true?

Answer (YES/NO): NO